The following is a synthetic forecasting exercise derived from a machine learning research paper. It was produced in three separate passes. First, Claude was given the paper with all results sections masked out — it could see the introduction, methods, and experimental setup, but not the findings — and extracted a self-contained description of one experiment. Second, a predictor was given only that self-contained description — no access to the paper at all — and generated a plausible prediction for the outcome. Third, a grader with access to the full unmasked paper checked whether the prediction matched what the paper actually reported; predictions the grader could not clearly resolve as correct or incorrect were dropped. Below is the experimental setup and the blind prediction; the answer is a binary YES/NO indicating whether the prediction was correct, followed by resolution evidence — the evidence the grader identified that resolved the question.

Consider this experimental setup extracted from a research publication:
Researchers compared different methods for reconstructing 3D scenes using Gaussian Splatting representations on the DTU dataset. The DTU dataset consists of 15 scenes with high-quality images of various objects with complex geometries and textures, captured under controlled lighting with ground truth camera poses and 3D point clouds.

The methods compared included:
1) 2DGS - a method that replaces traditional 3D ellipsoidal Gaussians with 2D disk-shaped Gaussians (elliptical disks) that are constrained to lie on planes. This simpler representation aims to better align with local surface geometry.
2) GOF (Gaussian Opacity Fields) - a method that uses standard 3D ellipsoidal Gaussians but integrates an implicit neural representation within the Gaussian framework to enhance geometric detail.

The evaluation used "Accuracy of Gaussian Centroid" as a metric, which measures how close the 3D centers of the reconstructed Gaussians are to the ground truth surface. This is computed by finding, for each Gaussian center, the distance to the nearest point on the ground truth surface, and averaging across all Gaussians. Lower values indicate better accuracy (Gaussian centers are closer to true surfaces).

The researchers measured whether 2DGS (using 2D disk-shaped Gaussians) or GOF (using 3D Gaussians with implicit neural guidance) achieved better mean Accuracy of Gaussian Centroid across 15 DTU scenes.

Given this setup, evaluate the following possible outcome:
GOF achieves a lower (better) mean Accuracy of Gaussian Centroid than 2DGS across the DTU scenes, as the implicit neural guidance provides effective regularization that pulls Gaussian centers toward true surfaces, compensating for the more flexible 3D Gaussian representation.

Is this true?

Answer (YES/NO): NO